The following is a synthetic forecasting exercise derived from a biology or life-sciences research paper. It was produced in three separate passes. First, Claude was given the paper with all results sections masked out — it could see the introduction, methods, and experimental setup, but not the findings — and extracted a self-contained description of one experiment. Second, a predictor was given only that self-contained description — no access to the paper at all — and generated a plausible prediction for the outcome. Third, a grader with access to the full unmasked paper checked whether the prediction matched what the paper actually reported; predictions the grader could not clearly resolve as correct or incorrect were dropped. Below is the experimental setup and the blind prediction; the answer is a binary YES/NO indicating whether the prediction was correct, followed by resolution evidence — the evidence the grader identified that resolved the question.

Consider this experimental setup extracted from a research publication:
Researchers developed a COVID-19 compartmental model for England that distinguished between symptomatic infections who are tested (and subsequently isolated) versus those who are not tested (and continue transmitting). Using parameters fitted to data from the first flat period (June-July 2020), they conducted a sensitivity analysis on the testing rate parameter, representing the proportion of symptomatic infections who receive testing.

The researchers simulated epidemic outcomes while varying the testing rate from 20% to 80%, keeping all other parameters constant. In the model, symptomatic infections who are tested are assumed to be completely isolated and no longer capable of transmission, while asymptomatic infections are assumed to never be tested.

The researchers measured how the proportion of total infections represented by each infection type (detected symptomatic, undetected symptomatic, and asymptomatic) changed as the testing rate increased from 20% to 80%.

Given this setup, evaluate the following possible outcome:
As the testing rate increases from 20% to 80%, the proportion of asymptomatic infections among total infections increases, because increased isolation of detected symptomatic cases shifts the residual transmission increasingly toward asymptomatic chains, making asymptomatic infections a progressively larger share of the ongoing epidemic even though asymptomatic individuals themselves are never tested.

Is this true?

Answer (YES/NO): NO